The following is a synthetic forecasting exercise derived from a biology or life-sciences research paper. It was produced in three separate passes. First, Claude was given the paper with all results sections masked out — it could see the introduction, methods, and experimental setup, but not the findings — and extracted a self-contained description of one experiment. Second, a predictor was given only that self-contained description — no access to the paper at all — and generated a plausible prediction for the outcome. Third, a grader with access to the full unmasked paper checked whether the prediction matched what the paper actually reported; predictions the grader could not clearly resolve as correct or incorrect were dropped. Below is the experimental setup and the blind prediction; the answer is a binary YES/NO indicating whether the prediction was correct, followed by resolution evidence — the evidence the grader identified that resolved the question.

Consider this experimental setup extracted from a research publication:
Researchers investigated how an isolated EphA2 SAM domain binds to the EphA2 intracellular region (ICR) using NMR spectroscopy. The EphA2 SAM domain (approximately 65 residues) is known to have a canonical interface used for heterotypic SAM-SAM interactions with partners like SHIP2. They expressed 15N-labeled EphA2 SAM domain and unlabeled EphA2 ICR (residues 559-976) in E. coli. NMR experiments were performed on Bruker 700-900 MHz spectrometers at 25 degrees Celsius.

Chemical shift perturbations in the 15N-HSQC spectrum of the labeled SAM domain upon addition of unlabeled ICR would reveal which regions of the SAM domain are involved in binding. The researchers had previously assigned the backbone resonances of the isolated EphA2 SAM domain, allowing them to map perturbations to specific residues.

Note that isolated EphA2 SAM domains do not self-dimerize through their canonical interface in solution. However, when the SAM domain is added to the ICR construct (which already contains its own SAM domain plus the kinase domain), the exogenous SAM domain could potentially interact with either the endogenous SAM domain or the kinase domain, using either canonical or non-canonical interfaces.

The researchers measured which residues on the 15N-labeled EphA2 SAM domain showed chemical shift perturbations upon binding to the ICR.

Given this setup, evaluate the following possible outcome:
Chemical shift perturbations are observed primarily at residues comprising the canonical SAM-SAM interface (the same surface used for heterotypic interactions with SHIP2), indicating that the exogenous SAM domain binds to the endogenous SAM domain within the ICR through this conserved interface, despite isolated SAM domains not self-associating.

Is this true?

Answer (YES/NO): NO